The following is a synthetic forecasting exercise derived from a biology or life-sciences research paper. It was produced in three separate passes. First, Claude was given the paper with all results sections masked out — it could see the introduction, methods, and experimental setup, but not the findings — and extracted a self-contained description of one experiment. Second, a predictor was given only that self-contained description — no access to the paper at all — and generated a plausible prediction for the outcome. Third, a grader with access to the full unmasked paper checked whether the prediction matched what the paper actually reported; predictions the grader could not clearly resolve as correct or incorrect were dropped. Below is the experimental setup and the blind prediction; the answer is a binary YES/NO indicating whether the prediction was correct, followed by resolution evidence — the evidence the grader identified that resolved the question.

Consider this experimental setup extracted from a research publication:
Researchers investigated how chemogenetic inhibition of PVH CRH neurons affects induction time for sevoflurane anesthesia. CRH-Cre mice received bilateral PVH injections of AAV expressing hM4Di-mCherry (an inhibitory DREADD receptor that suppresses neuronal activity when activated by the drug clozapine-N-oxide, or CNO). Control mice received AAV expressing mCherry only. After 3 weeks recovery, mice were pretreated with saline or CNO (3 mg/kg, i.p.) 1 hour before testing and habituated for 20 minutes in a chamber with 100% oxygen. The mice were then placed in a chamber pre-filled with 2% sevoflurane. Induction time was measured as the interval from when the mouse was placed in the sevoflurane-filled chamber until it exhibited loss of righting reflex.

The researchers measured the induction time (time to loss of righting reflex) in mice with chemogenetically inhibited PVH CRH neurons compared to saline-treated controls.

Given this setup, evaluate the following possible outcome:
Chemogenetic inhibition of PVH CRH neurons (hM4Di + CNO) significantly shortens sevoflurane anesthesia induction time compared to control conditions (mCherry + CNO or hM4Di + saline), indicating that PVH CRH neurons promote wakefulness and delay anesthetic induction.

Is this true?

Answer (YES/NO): YES